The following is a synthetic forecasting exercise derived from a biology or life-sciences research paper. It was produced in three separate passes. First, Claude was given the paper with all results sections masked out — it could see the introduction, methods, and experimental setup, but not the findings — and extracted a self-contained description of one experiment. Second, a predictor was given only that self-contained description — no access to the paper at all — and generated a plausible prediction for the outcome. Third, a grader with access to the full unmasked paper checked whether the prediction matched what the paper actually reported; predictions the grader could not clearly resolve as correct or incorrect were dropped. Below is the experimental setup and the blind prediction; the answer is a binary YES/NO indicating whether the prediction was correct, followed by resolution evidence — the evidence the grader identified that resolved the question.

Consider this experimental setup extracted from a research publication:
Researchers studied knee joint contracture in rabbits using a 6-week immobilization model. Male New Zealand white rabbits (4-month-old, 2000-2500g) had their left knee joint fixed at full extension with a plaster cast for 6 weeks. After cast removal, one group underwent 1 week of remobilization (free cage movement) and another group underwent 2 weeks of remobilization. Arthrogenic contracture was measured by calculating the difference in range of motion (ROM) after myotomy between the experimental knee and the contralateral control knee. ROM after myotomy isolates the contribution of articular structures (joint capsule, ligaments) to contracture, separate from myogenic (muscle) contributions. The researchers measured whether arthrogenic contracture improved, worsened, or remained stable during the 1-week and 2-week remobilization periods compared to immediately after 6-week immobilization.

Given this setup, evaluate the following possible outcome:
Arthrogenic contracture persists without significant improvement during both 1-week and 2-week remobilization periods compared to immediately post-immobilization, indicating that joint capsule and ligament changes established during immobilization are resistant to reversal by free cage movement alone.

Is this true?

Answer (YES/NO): NO